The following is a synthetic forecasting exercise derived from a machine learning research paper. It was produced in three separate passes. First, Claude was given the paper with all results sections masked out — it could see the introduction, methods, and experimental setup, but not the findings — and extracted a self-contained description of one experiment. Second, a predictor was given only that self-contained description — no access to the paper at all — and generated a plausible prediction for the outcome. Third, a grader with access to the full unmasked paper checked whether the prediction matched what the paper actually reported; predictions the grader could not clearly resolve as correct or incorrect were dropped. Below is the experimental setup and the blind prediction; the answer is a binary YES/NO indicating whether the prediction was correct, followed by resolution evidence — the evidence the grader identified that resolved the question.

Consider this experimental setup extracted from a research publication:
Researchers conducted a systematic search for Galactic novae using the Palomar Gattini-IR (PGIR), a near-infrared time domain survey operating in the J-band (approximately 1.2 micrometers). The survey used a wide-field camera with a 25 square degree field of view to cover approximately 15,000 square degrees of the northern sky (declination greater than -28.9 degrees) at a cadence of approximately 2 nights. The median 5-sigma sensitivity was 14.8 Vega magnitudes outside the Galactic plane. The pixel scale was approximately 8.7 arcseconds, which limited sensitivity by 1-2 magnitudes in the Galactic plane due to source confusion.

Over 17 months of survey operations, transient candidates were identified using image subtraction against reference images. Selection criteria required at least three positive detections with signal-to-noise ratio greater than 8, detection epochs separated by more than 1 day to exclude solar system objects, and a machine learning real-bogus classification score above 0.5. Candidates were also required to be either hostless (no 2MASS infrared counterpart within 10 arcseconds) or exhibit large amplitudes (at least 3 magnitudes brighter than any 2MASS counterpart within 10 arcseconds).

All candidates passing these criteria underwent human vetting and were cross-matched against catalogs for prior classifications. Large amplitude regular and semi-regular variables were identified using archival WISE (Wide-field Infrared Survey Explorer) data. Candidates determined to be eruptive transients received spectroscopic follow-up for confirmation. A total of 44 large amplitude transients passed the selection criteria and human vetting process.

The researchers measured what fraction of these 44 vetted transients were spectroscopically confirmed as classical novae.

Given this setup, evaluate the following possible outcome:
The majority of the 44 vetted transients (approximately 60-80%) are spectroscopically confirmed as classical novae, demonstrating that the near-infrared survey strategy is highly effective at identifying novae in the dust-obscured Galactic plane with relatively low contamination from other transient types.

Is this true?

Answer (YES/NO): NO